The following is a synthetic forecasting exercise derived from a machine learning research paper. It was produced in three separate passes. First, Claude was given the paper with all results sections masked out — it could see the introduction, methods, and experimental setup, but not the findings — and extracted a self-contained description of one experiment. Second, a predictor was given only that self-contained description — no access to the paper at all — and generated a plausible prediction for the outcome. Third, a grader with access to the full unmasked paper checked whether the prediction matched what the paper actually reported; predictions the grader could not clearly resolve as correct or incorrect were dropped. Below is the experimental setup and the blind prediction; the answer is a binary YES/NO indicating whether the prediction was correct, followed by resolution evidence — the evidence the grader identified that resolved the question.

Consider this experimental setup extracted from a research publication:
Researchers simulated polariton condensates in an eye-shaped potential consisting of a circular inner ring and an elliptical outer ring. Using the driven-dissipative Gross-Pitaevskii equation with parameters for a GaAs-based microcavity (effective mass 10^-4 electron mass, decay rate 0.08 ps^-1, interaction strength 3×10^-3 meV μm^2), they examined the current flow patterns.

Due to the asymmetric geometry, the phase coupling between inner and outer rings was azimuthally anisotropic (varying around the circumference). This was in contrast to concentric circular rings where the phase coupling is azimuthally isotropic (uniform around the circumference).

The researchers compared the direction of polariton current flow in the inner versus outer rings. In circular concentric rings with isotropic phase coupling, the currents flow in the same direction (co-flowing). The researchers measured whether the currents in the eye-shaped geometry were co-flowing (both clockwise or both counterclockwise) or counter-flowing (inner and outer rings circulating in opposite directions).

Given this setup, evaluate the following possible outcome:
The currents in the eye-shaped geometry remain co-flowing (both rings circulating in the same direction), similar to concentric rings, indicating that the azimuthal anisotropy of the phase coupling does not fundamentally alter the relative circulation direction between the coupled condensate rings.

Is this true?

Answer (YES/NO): NO